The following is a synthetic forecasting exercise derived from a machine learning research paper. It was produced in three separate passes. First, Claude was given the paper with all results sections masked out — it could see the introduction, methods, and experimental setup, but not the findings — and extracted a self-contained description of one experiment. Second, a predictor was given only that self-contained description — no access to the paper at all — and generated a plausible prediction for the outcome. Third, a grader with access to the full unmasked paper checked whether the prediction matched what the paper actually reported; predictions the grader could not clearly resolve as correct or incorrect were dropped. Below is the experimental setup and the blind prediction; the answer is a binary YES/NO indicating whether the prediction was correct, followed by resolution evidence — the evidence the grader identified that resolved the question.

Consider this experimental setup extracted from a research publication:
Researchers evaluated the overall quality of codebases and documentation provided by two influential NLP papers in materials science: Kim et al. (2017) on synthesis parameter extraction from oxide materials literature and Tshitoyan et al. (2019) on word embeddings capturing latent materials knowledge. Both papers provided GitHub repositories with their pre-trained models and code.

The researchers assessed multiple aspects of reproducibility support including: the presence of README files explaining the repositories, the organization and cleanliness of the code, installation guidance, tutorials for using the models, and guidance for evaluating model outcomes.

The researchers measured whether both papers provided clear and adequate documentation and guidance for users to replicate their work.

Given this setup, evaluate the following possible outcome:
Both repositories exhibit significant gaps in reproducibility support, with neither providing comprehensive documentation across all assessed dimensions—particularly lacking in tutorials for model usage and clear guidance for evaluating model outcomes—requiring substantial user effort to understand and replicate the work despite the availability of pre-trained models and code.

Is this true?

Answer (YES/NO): NO